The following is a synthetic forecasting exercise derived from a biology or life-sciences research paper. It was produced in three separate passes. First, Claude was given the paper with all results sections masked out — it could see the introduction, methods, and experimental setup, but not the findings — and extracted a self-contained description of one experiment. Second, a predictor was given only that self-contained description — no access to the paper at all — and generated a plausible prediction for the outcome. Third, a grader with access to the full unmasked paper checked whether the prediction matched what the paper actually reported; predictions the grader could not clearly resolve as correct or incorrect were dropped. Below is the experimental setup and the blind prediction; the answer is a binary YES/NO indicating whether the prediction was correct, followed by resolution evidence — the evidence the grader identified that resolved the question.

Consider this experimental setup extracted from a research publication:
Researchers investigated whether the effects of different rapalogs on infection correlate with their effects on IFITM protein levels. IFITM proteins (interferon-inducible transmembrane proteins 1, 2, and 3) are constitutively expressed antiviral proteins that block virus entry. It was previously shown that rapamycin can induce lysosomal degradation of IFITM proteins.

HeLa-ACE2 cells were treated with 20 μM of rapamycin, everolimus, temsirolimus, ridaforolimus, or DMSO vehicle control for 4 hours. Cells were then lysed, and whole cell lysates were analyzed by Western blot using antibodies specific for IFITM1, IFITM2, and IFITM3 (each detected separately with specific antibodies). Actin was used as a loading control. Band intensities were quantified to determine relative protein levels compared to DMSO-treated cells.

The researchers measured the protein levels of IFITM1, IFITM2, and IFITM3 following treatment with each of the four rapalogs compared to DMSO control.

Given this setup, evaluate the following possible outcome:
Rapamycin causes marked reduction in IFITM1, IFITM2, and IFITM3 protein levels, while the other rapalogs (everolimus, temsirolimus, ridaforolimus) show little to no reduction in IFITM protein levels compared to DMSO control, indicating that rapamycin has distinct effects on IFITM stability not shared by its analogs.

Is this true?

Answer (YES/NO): NO